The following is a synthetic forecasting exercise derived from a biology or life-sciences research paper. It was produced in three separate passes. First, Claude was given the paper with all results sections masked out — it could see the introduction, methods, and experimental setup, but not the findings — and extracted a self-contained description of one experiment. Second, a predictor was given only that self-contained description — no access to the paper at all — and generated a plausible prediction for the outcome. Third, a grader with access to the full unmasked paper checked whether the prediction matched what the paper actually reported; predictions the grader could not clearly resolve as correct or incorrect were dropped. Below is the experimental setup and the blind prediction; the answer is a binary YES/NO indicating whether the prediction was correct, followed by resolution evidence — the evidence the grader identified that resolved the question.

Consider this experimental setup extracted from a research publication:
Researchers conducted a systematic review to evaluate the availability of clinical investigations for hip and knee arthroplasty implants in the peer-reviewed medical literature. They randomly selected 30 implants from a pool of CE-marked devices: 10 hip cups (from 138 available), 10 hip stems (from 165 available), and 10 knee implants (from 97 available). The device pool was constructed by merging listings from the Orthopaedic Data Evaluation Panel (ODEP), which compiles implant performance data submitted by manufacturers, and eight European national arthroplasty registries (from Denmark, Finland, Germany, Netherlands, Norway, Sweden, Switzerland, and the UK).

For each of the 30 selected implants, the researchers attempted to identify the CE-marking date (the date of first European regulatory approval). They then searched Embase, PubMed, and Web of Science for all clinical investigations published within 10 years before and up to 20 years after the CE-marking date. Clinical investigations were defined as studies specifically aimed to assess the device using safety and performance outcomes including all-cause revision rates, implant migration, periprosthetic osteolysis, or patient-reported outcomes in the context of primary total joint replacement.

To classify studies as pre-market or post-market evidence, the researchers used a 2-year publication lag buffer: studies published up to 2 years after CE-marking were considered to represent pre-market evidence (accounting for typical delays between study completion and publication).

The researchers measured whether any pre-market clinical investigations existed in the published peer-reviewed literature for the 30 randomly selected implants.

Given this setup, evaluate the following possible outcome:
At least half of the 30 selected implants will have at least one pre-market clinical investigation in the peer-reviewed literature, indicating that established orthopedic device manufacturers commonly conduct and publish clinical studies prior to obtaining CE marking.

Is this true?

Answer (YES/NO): NO